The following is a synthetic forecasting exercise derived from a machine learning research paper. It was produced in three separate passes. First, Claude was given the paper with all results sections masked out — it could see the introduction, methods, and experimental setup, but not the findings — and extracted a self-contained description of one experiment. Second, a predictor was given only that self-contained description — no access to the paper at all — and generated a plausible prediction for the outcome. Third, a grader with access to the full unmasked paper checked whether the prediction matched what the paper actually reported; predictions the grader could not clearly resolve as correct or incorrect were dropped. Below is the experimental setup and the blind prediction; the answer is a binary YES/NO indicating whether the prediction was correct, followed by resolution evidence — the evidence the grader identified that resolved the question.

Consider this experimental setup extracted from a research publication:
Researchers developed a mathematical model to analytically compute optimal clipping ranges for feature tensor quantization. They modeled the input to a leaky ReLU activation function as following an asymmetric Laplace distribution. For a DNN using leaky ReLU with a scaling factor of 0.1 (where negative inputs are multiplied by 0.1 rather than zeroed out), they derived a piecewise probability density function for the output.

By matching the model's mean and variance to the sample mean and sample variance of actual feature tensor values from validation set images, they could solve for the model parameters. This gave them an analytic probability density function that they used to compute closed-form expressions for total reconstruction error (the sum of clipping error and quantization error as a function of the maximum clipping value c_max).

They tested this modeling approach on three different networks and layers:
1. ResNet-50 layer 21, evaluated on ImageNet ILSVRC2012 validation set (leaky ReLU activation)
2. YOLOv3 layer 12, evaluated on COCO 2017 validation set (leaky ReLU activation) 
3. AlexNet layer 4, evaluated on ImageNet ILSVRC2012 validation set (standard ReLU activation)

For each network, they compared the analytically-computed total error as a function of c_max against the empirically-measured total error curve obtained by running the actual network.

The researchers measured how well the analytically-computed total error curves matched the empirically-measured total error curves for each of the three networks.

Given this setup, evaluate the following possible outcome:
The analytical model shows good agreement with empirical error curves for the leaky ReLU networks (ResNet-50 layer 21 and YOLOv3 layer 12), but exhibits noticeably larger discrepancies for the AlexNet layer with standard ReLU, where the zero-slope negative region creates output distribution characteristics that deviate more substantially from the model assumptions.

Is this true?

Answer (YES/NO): NO